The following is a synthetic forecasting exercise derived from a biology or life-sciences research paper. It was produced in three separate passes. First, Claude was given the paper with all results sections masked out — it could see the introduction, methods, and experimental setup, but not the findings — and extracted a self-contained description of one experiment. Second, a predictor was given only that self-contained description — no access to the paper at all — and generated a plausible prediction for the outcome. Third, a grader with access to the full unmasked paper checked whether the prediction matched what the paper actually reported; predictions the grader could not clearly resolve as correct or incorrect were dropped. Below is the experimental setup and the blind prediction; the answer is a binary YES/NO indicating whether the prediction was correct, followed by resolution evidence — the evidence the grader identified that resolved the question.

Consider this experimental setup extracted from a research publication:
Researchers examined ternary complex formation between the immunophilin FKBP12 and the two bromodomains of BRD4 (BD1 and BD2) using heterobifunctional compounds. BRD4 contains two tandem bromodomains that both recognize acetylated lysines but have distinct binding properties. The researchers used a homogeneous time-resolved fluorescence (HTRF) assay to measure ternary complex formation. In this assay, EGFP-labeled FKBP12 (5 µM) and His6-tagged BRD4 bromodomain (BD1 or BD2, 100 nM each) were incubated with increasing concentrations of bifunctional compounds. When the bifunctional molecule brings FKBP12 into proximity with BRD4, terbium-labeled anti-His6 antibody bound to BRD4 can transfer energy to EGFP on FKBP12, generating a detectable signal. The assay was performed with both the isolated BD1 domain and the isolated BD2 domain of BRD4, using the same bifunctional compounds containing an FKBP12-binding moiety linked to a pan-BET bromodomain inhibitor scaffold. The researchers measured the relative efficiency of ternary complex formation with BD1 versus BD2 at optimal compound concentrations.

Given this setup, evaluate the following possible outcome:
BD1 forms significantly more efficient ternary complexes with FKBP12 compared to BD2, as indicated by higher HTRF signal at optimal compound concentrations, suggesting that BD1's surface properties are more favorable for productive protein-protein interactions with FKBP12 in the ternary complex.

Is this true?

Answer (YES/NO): NO